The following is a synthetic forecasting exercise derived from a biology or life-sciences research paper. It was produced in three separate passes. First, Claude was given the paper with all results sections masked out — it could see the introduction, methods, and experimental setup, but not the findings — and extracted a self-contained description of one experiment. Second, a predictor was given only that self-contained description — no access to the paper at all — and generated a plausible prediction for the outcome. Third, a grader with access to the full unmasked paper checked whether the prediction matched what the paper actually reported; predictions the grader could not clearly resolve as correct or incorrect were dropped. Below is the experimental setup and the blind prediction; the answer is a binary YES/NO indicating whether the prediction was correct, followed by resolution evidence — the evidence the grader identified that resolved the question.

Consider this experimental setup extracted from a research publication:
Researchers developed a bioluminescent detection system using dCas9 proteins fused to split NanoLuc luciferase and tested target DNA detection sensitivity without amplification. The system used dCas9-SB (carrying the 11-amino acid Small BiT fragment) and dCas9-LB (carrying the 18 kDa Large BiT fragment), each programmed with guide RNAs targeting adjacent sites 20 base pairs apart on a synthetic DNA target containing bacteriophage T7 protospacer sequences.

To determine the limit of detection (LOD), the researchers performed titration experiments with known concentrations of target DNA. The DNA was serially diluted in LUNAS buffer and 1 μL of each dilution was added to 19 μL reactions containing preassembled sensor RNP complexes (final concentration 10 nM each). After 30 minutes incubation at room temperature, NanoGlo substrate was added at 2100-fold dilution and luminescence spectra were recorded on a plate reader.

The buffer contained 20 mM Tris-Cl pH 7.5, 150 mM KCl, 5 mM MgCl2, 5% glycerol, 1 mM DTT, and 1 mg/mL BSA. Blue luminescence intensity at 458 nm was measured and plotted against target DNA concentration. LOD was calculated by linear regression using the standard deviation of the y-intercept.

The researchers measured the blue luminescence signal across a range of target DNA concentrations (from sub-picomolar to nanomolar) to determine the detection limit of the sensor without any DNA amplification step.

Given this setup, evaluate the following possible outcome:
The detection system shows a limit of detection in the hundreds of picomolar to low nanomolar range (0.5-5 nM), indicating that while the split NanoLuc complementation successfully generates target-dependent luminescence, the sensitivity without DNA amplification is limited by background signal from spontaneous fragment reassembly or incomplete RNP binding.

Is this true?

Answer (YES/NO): NO